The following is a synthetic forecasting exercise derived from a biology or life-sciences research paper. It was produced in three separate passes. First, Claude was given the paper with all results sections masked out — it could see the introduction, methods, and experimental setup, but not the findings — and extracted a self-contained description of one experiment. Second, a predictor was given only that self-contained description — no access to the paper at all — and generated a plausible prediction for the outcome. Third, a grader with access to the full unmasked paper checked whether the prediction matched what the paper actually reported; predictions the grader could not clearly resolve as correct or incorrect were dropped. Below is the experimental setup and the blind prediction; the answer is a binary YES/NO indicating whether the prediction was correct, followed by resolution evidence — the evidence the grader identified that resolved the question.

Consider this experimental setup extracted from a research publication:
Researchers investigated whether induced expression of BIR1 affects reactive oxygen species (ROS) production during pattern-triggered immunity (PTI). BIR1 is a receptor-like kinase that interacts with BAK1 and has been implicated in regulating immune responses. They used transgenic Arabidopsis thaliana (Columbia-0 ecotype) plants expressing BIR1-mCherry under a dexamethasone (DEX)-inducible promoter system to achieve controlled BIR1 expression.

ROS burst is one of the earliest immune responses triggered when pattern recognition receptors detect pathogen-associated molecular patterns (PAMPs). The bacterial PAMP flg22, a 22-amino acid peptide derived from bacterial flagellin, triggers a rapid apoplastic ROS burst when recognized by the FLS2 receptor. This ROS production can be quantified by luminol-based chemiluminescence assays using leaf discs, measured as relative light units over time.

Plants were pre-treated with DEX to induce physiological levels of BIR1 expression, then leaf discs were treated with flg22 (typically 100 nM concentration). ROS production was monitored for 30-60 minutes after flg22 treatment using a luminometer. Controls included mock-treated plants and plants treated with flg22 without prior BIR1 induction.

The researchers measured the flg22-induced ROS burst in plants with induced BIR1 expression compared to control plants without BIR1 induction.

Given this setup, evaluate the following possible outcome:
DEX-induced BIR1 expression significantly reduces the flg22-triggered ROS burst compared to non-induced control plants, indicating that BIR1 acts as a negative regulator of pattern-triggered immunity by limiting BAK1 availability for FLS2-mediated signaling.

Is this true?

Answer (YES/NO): NO